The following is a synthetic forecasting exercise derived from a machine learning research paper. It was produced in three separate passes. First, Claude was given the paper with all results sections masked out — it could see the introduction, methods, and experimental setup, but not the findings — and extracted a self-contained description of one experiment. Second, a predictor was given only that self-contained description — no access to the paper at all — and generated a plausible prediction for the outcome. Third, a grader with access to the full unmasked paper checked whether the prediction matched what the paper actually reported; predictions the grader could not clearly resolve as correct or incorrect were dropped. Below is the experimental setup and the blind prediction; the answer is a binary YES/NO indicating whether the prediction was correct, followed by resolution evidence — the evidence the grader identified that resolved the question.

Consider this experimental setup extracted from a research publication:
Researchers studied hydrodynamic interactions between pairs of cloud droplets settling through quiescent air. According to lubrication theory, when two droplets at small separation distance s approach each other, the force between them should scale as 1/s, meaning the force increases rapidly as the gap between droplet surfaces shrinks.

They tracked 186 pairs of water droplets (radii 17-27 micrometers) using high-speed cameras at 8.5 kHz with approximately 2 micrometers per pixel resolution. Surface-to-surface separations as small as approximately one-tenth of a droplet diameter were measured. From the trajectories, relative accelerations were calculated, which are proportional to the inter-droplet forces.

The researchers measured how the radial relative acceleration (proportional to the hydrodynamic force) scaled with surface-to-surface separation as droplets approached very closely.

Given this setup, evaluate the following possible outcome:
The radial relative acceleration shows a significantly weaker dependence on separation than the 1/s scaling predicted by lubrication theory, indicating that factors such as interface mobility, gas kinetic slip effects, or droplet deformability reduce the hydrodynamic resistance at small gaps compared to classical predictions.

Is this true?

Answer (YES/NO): NO